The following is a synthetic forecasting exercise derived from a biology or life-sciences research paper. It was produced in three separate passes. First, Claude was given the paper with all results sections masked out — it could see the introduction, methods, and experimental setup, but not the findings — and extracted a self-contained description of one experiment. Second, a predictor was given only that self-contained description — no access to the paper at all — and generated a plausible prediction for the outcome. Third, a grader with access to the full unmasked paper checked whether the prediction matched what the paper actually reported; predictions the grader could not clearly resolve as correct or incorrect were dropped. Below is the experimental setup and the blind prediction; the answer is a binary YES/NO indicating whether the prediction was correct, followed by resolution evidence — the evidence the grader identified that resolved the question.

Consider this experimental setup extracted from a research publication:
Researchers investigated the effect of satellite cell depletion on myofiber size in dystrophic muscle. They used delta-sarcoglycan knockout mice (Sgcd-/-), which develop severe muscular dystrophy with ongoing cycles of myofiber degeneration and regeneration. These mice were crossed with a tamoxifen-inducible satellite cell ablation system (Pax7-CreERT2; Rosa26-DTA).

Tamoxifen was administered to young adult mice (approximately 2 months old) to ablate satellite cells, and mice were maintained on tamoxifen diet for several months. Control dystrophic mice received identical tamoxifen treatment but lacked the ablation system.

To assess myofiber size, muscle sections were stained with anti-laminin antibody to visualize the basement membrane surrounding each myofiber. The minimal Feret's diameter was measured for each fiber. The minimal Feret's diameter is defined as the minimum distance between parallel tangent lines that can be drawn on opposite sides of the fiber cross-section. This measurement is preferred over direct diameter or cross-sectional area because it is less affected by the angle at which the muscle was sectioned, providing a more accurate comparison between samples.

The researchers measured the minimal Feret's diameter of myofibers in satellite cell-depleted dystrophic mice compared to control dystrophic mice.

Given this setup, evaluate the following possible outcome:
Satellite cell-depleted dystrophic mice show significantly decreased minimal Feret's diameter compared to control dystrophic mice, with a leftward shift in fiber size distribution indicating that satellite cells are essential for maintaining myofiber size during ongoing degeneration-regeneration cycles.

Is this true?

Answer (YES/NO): NO